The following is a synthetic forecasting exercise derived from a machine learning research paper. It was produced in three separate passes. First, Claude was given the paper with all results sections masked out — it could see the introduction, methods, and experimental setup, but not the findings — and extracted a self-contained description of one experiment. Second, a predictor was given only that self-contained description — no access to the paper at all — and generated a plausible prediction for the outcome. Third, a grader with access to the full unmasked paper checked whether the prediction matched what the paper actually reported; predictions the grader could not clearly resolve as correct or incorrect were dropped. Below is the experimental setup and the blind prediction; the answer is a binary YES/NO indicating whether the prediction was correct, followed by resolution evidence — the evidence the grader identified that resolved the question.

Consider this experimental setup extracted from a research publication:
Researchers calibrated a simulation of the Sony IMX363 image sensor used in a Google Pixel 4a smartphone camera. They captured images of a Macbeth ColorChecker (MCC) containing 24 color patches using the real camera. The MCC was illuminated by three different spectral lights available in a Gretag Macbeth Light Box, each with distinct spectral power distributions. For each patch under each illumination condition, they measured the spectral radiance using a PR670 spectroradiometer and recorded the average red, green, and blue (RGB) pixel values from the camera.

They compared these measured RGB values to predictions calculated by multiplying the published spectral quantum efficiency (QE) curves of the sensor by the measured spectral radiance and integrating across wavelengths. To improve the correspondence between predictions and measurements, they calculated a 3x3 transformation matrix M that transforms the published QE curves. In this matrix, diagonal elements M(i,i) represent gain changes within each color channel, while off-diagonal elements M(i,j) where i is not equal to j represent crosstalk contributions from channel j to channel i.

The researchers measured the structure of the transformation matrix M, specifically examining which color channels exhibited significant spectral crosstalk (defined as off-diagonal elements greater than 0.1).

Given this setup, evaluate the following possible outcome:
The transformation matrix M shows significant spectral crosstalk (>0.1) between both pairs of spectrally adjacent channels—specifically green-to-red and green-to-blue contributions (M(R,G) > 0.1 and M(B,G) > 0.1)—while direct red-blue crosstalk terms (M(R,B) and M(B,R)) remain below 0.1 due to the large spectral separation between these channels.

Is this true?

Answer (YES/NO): NO